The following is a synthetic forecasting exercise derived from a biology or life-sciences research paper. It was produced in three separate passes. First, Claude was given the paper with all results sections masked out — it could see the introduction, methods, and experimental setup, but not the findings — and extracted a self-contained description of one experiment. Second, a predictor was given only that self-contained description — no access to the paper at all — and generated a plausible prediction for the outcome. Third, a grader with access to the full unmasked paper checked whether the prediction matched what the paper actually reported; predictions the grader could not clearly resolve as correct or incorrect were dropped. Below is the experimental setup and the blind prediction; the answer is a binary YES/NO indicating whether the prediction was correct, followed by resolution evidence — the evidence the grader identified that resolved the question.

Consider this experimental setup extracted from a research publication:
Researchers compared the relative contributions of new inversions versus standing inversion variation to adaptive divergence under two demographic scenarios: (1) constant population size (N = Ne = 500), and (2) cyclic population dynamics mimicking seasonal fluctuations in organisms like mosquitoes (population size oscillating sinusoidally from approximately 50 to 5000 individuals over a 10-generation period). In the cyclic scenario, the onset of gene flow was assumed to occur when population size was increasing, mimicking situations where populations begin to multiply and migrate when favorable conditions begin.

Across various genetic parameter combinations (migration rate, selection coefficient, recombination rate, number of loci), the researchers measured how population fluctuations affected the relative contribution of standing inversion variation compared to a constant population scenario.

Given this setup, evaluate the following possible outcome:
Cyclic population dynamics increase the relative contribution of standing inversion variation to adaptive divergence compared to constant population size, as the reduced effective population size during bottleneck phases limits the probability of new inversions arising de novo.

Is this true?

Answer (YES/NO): NO